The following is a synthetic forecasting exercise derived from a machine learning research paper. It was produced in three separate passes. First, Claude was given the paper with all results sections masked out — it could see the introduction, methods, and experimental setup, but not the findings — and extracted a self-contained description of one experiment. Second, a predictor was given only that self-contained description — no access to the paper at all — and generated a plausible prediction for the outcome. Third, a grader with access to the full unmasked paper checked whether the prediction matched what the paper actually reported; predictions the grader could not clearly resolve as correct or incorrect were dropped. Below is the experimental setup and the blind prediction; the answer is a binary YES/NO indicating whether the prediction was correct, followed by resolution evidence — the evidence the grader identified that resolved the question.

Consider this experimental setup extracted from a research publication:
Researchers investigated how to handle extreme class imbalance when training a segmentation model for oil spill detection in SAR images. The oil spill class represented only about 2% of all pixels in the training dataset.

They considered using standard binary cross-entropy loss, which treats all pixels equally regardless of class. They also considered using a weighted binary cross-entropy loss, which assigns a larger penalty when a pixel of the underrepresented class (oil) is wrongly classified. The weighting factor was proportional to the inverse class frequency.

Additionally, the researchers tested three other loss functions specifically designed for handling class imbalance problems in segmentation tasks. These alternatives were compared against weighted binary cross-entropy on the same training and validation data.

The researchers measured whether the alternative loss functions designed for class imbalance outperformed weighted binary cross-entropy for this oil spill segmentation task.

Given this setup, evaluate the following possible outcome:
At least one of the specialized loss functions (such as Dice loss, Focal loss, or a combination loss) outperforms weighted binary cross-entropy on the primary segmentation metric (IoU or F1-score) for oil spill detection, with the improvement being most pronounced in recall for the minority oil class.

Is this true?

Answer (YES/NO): NO